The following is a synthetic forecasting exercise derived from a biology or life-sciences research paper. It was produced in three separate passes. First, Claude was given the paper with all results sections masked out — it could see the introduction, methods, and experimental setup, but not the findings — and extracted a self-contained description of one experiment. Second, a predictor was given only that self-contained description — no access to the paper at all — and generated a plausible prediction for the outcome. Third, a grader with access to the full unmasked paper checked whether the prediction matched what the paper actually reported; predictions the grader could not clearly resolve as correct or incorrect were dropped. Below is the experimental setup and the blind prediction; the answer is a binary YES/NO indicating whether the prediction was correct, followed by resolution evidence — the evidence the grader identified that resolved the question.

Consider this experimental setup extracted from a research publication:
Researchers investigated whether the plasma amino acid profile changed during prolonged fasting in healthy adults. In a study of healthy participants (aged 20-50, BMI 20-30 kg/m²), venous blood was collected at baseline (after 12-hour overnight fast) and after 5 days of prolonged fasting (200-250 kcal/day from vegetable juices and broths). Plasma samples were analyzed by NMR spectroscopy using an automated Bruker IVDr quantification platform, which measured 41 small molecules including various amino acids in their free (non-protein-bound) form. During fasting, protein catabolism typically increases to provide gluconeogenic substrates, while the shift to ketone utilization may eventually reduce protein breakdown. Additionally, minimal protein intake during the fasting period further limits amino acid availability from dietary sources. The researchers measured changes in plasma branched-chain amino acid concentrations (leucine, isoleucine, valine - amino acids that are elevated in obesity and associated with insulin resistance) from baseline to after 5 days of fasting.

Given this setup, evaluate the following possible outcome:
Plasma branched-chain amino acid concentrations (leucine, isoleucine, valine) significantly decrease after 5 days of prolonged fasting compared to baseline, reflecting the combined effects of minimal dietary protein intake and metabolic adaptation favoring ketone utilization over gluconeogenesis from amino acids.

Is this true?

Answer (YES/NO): NO